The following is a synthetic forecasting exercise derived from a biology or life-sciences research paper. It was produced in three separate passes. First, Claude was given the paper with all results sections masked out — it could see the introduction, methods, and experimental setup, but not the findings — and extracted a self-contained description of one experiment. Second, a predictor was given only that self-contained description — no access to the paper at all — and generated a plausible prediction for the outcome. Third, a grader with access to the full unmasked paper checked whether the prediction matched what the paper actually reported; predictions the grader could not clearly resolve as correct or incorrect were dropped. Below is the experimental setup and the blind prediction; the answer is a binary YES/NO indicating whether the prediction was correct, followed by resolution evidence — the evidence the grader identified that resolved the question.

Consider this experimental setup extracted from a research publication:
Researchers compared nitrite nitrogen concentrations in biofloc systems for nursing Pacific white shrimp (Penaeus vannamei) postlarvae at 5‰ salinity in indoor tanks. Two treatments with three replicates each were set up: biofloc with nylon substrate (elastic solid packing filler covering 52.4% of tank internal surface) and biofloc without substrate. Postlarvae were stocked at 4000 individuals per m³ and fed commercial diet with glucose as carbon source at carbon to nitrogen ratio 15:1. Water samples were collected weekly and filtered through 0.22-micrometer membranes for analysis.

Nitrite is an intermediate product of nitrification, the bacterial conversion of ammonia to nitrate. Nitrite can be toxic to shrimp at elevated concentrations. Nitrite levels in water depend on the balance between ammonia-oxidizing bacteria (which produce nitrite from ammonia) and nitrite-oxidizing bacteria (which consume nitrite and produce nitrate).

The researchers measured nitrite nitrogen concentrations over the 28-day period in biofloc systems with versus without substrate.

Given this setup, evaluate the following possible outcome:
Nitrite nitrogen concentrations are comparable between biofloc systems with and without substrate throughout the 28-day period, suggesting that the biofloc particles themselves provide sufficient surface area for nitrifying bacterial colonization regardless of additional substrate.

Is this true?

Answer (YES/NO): YES